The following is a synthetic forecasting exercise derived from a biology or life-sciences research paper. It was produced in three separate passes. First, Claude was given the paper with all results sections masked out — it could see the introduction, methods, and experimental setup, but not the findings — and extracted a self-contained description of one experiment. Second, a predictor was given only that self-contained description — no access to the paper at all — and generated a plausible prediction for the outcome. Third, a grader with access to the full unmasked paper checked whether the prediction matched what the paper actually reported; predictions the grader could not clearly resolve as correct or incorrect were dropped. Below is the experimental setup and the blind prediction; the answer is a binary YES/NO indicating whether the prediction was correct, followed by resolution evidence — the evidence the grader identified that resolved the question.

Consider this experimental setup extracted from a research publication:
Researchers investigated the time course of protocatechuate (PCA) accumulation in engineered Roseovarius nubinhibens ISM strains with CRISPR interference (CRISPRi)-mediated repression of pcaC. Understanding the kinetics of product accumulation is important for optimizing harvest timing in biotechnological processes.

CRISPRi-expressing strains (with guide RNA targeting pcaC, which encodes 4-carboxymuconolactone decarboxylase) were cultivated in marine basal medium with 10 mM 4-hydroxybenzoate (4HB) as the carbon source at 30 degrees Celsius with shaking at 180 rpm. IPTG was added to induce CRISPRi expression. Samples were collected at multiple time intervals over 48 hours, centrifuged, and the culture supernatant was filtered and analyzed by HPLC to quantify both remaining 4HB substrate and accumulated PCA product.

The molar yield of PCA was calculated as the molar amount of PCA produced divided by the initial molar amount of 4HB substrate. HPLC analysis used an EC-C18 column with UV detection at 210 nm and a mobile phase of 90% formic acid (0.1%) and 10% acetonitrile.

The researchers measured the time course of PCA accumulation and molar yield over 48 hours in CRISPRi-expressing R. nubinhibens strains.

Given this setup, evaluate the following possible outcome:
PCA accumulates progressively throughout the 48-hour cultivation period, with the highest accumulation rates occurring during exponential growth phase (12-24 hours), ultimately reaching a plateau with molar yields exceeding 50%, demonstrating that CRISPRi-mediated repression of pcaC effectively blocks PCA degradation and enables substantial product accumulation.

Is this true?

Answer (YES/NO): NO